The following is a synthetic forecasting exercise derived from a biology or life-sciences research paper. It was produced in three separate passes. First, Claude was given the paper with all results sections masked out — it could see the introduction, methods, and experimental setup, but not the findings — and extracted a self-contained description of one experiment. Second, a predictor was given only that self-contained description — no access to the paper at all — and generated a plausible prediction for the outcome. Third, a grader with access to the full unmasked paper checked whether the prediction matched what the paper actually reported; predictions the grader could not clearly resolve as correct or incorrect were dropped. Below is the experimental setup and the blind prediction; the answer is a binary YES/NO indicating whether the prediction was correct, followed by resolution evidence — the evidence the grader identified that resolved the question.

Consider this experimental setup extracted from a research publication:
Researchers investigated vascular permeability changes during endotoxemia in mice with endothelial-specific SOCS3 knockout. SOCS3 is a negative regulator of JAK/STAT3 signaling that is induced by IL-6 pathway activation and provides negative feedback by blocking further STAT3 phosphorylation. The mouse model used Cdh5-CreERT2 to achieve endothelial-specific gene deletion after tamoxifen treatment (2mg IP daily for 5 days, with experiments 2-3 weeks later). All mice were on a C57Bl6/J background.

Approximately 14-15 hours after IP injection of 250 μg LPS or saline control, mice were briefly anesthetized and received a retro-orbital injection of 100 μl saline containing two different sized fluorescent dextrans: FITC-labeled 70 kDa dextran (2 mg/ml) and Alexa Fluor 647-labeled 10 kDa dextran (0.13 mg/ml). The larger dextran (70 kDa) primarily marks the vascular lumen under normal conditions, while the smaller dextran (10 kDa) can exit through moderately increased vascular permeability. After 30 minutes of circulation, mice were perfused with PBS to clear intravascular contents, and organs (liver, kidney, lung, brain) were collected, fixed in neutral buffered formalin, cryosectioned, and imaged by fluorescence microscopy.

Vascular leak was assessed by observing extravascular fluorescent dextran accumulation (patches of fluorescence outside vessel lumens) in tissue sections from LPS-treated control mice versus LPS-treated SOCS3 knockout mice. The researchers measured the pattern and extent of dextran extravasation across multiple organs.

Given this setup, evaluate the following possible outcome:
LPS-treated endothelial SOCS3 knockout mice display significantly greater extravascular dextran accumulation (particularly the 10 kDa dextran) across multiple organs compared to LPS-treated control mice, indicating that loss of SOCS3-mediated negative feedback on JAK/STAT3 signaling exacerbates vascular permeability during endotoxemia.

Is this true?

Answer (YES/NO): YES